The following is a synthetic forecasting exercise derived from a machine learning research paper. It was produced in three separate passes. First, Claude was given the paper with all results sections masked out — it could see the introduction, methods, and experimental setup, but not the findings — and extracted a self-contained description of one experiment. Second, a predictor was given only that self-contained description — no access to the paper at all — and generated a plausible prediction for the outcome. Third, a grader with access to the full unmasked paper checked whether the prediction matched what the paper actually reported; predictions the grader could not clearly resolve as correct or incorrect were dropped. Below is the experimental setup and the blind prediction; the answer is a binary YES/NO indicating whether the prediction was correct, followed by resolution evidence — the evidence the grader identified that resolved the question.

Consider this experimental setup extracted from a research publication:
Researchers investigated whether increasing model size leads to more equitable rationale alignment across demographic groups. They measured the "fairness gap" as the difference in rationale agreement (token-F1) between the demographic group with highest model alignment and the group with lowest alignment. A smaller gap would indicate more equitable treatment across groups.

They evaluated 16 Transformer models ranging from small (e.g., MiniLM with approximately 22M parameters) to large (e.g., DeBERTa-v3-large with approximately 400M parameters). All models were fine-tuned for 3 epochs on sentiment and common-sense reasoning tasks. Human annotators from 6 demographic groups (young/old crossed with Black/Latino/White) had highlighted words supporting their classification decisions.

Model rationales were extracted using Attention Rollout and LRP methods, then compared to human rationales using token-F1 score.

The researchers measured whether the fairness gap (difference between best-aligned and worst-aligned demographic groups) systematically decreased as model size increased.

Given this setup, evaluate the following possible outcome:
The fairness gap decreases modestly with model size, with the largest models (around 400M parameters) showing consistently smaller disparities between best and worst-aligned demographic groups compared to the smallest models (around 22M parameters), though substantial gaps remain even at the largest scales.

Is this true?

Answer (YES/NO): NO